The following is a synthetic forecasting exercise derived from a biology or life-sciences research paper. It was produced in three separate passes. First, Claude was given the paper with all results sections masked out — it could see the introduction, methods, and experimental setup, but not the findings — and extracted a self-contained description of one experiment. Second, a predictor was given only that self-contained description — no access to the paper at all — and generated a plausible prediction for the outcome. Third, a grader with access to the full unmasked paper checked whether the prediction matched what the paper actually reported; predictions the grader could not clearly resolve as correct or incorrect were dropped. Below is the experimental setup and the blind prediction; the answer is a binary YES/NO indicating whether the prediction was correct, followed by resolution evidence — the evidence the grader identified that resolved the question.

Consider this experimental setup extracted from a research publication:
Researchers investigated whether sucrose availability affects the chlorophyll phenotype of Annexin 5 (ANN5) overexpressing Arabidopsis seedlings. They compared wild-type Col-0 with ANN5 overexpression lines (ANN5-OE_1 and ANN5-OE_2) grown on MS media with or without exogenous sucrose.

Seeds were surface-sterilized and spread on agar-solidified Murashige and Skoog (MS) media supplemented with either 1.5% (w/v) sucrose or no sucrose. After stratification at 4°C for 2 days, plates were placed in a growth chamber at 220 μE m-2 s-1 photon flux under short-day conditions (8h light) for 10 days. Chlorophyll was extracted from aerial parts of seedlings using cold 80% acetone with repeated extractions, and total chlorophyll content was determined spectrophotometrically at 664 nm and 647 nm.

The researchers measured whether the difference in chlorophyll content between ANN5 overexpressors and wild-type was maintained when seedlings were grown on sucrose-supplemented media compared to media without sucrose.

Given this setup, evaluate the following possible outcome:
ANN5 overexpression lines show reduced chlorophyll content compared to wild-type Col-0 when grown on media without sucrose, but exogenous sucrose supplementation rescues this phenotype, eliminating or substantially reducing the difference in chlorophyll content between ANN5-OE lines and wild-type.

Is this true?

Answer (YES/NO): NO